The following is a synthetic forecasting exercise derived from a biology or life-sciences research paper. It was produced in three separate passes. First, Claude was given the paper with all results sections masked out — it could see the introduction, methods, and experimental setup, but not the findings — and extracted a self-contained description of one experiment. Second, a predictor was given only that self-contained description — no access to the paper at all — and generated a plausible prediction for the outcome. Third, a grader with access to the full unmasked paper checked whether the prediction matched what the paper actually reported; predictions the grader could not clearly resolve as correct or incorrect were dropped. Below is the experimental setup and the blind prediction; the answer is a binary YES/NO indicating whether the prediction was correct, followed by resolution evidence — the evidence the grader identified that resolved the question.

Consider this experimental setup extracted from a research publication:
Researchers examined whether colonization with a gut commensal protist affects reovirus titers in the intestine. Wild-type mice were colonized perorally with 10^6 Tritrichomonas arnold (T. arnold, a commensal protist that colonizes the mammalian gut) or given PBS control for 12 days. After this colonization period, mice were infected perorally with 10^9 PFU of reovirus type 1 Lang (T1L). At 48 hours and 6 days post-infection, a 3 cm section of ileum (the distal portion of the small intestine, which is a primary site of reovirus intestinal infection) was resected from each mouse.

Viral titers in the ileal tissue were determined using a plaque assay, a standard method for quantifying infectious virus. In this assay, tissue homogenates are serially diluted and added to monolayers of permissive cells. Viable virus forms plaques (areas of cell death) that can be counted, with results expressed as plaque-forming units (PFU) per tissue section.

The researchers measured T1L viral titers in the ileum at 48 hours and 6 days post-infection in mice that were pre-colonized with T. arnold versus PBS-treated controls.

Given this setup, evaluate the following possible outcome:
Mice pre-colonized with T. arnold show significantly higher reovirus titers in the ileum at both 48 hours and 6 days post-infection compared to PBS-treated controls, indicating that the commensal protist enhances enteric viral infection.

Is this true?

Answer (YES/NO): NO